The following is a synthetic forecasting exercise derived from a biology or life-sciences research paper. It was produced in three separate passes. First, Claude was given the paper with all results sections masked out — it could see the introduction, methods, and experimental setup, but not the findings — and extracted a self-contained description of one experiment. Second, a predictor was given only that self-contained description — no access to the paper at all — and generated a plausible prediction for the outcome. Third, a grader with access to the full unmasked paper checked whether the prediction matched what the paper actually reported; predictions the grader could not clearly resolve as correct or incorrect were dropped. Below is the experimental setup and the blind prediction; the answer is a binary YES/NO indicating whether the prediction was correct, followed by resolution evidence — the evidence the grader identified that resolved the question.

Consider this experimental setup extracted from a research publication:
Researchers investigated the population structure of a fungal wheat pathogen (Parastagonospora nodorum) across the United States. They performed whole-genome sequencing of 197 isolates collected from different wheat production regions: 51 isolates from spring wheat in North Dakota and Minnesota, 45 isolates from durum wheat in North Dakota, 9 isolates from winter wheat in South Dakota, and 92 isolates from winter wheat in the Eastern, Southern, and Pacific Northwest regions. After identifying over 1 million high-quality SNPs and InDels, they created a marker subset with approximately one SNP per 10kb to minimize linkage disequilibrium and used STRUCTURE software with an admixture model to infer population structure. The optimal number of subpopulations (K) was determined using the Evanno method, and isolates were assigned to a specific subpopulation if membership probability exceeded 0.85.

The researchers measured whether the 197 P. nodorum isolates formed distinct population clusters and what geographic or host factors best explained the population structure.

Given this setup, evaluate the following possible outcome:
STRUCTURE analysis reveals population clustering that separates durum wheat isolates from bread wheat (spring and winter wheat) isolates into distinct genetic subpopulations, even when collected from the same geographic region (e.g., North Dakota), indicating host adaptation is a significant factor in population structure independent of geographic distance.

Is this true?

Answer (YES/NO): NO